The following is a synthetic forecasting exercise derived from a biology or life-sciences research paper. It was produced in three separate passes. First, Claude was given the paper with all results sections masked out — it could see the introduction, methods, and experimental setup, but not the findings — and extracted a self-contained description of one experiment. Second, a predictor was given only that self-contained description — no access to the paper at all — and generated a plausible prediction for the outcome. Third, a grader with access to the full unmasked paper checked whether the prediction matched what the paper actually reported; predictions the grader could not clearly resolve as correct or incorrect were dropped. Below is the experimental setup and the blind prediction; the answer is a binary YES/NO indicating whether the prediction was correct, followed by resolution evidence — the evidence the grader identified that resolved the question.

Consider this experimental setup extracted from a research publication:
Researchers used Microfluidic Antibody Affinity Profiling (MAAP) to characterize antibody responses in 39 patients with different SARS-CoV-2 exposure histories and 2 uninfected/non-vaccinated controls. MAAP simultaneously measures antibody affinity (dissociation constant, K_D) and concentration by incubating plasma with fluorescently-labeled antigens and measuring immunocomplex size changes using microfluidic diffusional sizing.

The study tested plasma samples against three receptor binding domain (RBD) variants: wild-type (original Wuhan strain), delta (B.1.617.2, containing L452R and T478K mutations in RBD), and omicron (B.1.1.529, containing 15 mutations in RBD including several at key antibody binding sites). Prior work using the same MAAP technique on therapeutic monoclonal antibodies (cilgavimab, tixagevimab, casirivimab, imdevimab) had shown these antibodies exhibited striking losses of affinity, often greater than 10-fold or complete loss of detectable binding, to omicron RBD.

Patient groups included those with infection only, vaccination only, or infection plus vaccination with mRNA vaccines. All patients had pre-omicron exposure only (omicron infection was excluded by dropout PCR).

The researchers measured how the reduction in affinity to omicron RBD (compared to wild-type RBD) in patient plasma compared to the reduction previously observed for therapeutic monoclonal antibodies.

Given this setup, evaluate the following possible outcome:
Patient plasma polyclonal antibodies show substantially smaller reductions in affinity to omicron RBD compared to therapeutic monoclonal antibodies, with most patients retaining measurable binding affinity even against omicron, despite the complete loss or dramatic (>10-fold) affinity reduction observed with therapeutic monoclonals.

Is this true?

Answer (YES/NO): YES